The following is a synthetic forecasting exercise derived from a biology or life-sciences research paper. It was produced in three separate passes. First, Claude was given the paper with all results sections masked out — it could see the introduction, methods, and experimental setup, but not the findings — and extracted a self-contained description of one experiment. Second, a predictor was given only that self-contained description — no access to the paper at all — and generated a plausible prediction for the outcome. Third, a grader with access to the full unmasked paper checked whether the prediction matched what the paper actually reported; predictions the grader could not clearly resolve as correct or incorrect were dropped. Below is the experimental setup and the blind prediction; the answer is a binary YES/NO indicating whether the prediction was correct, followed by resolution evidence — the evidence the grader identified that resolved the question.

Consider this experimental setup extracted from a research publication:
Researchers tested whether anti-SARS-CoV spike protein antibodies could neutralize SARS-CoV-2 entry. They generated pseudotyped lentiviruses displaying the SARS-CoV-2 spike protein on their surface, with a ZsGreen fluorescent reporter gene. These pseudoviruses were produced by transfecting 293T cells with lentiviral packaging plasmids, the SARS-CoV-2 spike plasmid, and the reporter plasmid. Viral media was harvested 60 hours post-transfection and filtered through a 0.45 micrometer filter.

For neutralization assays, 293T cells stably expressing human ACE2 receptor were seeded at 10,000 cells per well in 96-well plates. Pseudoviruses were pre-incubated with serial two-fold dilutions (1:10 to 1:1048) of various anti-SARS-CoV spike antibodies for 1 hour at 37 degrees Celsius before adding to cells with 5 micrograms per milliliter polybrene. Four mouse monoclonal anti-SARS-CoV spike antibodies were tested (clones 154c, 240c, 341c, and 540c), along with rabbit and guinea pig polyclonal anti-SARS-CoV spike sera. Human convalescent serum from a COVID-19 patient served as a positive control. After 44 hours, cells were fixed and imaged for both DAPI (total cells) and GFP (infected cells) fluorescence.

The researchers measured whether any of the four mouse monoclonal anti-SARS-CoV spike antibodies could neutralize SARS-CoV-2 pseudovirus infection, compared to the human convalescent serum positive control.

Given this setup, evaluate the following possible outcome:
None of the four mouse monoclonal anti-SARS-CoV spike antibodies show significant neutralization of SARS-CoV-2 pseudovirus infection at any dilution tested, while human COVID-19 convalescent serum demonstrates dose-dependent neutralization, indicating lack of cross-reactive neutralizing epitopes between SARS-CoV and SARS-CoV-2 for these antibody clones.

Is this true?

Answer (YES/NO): NO